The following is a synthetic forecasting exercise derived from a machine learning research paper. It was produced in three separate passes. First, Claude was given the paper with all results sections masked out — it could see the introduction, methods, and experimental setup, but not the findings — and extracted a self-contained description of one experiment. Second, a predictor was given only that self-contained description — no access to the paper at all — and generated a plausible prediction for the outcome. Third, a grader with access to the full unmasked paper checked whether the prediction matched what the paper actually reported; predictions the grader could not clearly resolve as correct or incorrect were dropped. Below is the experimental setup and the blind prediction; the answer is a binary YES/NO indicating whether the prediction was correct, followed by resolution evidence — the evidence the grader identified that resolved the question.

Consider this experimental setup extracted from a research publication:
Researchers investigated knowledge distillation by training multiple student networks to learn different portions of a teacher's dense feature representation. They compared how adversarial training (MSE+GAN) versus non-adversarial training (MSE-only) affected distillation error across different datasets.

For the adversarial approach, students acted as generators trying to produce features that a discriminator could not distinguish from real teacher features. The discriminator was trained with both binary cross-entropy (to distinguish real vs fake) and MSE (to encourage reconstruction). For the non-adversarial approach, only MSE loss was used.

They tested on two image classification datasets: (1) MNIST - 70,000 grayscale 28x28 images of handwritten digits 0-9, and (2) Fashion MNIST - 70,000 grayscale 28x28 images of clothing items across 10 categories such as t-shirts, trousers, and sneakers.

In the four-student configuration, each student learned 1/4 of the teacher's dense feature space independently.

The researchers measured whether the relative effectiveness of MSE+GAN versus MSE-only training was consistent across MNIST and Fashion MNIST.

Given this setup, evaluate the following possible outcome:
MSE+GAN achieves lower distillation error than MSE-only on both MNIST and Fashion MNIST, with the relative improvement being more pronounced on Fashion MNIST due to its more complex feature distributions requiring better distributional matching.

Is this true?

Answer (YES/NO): NO